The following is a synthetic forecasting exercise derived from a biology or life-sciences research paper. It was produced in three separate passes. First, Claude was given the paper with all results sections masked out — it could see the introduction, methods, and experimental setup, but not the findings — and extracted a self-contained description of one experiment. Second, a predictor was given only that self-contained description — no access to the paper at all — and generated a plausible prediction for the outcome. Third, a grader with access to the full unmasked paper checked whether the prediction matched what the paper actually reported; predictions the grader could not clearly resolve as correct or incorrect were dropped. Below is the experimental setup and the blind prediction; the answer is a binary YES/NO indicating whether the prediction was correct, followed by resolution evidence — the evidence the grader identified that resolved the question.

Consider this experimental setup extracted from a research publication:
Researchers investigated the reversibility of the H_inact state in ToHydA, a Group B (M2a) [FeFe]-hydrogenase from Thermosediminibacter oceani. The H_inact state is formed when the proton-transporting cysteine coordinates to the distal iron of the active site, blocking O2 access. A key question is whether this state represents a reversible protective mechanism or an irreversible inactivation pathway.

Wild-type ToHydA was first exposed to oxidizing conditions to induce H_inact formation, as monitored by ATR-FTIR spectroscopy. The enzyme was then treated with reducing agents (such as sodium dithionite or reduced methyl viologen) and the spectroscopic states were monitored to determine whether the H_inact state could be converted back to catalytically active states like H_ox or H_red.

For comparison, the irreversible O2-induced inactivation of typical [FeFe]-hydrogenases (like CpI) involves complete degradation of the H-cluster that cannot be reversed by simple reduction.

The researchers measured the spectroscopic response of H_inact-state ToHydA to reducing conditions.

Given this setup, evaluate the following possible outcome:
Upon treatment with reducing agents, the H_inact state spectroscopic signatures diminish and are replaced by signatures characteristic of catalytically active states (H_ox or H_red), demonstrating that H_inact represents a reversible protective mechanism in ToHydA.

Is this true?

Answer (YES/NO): NO